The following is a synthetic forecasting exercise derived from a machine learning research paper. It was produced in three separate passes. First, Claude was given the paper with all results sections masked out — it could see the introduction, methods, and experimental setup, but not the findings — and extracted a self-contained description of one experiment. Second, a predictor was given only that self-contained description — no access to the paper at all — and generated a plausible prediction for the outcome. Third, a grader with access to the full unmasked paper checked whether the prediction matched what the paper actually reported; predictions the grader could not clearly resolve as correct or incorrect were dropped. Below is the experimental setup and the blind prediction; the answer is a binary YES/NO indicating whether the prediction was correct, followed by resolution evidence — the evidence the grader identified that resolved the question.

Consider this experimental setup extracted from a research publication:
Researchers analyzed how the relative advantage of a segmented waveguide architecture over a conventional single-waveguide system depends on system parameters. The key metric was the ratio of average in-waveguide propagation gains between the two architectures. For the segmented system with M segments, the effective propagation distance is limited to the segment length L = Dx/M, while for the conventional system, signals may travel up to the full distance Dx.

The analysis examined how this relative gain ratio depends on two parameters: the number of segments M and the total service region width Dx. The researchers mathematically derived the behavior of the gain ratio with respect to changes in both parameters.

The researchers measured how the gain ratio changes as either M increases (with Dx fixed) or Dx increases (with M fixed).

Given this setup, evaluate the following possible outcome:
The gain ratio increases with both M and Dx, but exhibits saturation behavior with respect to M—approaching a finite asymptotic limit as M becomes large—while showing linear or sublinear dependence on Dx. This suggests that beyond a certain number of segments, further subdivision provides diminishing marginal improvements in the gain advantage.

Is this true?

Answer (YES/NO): NO